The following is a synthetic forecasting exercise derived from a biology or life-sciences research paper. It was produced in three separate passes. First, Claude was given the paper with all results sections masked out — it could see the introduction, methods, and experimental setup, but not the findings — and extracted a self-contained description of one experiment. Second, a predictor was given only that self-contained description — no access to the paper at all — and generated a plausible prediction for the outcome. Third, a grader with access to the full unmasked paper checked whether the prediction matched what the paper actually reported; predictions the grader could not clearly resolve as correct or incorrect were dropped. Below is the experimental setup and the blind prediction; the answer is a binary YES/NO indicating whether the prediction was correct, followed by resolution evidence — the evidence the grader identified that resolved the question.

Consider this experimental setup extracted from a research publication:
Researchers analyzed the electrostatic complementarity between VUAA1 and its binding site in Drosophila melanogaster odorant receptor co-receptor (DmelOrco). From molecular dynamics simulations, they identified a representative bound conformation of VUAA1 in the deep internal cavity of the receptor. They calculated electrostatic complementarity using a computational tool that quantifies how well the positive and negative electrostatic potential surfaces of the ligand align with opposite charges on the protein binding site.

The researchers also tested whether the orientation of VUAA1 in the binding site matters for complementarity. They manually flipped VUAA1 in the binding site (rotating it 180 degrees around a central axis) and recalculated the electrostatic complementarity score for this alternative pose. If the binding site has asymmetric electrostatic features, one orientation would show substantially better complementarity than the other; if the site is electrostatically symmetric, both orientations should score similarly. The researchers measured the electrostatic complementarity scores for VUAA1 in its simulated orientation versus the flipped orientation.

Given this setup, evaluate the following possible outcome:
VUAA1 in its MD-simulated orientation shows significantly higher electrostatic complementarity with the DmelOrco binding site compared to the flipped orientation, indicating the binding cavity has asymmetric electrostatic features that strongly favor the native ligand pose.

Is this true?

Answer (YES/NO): YES